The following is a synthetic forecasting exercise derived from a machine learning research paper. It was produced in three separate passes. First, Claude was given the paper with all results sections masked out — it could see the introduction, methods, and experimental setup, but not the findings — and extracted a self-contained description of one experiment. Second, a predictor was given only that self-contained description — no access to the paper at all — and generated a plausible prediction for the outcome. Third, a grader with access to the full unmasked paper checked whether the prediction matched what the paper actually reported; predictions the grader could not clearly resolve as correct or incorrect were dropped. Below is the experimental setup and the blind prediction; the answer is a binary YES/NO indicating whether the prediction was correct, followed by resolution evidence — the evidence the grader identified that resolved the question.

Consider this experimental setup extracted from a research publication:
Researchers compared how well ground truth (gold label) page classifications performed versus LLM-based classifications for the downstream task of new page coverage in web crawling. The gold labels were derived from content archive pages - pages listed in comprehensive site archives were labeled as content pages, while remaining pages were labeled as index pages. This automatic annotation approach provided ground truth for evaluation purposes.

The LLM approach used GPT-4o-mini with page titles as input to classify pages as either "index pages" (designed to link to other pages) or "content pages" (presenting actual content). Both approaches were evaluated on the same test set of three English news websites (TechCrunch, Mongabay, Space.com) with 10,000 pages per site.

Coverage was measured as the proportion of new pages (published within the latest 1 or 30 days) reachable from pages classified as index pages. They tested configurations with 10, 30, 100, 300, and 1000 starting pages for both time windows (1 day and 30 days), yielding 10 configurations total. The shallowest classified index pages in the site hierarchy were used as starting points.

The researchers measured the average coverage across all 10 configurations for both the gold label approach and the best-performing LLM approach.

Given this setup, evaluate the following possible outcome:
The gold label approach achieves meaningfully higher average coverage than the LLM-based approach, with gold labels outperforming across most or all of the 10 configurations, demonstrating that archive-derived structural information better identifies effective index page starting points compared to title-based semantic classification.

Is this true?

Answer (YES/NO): NO